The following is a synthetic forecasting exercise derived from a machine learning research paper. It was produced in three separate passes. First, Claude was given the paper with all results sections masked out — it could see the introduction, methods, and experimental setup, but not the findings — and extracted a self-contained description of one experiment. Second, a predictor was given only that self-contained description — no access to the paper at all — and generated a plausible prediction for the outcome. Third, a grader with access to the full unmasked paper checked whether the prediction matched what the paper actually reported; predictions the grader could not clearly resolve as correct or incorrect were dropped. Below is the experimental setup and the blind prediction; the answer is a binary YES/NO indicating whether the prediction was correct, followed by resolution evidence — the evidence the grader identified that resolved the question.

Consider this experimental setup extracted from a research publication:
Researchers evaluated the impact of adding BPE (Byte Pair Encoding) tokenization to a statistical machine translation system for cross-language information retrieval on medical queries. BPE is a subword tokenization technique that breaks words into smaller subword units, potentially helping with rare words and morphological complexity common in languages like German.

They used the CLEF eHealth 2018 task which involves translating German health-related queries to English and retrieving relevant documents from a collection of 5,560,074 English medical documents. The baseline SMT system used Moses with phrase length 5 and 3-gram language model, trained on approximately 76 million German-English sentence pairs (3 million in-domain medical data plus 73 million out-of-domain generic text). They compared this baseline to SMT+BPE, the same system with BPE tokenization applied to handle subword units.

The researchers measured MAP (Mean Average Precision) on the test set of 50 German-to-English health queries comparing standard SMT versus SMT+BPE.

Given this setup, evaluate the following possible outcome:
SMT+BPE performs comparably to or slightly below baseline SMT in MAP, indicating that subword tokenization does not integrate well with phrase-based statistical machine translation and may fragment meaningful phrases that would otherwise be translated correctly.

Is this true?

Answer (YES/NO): NO